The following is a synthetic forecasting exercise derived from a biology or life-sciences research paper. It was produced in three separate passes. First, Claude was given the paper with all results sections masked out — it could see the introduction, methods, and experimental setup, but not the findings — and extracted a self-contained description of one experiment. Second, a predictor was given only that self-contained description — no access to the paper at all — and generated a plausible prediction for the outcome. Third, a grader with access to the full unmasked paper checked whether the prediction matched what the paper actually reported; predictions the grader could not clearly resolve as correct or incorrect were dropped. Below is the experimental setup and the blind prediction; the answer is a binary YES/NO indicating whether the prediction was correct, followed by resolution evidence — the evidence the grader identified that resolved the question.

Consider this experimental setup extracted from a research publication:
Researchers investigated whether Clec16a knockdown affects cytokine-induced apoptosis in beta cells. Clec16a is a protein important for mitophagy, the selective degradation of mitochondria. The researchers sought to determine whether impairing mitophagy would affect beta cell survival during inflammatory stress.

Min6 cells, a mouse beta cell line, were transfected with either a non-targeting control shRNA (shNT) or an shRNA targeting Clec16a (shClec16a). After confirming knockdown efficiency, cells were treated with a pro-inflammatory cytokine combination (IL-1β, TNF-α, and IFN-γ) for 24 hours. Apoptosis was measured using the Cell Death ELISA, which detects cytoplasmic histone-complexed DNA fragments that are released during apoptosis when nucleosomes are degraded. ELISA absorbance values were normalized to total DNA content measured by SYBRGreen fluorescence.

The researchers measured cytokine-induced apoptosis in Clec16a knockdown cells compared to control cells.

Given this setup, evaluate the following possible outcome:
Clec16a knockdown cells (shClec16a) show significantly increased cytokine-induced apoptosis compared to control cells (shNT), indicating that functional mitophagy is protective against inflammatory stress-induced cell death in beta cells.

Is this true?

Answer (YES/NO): YES